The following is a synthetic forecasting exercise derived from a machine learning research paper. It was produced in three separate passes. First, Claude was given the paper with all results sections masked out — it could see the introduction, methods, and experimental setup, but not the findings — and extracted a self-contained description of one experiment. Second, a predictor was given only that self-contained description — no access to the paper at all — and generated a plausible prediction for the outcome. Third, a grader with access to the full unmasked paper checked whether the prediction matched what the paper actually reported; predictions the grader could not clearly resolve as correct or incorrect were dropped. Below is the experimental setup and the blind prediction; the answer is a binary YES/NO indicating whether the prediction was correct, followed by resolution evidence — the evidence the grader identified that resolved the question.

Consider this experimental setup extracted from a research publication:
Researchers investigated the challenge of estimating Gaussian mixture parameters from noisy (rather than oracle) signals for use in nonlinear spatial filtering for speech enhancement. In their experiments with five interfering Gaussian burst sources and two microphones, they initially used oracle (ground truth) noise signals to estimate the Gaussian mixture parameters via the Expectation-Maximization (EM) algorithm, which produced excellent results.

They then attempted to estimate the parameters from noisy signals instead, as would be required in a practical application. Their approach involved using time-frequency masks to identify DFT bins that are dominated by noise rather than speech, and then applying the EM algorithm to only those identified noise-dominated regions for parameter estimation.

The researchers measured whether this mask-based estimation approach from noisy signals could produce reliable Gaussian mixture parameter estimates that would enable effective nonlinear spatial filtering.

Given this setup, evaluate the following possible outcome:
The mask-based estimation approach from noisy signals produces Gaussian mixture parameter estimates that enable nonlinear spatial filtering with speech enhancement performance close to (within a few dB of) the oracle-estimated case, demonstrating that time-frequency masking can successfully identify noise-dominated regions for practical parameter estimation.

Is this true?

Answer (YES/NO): NO